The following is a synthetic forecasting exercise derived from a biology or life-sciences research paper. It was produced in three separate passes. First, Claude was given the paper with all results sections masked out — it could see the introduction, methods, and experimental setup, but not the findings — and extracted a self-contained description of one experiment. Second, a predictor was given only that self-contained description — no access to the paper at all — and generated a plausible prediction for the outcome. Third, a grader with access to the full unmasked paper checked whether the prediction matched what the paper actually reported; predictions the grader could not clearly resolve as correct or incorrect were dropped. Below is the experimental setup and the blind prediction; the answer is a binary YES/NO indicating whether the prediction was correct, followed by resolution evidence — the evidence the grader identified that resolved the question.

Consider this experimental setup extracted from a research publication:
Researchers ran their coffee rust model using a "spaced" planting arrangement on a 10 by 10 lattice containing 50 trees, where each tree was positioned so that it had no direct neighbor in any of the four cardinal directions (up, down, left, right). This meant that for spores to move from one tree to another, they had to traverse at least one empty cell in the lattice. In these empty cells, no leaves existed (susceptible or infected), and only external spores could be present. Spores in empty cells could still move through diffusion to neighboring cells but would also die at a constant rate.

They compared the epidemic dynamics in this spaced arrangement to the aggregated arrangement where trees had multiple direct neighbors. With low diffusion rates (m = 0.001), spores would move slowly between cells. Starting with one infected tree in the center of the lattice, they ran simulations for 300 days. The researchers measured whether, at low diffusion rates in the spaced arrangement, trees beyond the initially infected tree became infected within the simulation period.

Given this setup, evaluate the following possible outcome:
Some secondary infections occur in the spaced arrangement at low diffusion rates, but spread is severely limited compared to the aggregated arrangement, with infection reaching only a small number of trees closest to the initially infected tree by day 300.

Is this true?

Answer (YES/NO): NO